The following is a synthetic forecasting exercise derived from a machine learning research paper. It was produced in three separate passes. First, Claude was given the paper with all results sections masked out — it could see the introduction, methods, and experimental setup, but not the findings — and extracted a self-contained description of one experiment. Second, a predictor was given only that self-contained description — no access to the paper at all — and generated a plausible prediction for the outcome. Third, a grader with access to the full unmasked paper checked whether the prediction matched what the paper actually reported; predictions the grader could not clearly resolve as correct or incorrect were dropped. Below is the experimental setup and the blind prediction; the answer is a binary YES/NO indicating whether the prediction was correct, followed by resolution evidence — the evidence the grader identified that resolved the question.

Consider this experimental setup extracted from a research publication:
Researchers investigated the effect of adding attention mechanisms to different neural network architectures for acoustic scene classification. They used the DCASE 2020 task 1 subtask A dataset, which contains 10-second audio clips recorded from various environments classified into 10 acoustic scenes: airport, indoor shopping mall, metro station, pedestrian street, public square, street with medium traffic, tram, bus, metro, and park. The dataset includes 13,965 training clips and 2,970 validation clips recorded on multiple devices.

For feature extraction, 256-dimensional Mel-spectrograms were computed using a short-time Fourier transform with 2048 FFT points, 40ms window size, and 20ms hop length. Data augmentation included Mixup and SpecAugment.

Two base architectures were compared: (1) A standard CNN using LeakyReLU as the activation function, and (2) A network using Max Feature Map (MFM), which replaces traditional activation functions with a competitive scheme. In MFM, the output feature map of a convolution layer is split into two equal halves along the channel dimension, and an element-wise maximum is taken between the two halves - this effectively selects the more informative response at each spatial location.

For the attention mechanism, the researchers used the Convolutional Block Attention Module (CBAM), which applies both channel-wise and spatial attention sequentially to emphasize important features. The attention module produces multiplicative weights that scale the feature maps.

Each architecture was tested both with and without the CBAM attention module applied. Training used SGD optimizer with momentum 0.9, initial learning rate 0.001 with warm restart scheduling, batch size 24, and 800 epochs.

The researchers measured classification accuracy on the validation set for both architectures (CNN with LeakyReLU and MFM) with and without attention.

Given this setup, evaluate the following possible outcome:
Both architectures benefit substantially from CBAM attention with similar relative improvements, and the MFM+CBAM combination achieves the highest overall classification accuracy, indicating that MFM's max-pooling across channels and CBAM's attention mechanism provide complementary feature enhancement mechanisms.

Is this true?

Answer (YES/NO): NO